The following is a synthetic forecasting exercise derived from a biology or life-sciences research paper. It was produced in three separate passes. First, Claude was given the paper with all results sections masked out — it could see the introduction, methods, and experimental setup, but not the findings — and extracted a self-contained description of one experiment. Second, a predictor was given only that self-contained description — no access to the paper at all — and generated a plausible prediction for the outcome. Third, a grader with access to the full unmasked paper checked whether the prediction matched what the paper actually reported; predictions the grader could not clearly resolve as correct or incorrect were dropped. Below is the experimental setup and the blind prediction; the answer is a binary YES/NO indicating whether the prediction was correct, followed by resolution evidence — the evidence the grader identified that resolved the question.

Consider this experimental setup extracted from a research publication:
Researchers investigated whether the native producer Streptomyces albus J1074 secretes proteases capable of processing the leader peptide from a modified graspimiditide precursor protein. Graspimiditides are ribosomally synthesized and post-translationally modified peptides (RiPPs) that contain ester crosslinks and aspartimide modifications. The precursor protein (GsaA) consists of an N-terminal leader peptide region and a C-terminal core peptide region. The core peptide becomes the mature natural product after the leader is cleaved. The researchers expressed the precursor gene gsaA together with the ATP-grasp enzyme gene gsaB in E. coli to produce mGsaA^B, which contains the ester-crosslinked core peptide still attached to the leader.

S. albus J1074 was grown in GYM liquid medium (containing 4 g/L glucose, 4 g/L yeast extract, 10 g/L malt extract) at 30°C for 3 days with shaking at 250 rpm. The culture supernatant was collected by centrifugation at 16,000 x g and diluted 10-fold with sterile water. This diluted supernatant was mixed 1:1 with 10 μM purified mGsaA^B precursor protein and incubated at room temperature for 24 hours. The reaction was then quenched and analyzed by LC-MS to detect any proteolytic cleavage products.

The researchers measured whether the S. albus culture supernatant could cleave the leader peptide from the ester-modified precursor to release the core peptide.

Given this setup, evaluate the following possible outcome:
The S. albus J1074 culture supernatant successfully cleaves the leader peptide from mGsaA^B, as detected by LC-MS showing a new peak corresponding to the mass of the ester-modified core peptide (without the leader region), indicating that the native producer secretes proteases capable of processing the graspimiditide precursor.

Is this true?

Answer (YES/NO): YES